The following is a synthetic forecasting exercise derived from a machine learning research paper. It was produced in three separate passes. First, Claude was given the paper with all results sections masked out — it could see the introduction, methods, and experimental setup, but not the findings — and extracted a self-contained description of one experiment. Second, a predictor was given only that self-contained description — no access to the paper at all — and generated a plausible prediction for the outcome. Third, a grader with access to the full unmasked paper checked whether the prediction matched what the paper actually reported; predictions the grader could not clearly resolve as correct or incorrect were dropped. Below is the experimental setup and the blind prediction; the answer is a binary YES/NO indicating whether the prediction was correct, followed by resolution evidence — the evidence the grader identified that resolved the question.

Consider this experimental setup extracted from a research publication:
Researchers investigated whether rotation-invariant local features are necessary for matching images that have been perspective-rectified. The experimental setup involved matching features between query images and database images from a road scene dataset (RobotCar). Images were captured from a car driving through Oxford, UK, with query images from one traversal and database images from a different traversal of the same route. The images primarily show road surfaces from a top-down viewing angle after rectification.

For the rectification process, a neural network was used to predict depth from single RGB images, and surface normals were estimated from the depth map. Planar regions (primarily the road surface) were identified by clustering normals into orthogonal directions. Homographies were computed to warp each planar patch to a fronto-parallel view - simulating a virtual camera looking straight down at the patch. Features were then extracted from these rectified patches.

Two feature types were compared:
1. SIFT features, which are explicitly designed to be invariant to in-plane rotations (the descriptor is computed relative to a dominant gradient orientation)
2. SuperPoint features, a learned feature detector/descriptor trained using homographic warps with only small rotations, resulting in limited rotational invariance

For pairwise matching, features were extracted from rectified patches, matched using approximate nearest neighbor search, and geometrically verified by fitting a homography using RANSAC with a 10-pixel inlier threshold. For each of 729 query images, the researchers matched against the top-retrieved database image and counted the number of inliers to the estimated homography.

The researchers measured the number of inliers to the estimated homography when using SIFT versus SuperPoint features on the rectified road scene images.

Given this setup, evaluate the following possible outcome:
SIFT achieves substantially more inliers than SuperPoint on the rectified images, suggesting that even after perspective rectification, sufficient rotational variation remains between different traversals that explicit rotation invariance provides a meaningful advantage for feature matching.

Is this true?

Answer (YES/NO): YES